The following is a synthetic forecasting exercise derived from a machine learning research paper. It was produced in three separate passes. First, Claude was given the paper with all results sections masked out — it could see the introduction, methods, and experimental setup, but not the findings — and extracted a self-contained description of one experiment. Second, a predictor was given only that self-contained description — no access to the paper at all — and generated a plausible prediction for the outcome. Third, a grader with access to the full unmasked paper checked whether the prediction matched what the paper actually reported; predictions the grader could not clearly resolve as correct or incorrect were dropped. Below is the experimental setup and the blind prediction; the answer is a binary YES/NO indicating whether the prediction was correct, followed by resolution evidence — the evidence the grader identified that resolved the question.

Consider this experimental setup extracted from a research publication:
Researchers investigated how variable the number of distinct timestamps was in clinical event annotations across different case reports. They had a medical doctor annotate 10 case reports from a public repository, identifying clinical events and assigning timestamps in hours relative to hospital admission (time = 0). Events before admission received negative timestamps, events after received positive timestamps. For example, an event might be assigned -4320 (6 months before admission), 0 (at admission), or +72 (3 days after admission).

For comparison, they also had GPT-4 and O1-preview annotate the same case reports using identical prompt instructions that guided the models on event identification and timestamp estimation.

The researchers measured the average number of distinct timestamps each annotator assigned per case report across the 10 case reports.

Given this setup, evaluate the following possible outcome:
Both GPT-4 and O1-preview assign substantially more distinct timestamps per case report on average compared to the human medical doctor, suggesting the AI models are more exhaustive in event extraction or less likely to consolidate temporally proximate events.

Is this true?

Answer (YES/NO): NO